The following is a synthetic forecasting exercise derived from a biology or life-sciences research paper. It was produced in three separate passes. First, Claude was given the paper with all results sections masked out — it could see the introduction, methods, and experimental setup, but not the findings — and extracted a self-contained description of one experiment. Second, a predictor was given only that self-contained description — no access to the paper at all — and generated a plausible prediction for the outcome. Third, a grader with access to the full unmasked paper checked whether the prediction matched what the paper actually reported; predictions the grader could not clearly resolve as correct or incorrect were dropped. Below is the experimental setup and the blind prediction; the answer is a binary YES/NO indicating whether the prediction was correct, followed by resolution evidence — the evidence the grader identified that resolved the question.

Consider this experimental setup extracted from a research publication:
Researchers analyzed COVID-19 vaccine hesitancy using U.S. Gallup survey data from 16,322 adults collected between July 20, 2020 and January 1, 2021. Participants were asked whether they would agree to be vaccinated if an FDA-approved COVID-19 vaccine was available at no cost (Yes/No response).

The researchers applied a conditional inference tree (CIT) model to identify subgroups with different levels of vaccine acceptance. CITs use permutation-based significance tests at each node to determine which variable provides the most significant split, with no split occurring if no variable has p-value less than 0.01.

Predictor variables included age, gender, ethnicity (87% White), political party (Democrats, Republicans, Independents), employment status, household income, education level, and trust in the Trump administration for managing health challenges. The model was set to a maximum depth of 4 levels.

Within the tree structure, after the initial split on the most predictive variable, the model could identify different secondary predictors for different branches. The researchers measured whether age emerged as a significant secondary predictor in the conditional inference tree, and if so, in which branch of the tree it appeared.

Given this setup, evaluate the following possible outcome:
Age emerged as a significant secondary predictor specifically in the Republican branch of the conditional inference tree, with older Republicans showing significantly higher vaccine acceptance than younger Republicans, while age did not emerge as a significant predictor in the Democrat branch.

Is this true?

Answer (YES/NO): NO